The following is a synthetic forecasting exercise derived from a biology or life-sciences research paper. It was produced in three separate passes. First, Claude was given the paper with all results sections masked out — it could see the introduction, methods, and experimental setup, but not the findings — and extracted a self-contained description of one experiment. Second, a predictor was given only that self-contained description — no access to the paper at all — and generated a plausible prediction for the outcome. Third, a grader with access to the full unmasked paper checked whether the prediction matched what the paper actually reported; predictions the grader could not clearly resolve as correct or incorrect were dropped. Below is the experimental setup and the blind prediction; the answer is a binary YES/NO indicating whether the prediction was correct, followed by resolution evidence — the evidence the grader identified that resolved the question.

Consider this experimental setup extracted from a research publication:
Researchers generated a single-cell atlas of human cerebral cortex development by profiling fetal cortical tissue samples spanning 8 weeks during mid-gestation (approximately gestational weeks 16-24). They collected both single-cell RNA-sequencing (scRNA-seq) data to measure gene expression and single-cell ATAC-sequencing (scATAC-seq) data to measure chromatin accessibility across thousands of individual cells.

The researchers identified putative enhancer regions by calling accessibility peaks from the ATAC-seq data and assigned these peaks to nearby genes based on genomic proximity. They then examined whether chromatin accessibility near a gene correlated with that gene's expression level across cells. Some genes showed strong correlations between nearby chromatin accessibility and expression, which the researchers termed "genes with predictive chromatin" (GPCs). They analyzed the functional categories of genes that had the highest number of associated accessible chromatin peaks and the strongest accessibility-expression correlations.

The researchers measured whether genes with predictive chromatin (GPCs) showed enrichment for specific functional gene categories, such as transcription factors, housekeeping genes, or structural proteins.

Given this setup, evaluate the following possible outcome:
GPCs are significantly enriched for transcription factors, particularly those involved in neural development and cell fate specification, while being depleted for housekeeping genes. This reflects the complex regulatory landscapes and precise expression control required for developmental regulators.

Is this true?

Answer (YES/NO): NO